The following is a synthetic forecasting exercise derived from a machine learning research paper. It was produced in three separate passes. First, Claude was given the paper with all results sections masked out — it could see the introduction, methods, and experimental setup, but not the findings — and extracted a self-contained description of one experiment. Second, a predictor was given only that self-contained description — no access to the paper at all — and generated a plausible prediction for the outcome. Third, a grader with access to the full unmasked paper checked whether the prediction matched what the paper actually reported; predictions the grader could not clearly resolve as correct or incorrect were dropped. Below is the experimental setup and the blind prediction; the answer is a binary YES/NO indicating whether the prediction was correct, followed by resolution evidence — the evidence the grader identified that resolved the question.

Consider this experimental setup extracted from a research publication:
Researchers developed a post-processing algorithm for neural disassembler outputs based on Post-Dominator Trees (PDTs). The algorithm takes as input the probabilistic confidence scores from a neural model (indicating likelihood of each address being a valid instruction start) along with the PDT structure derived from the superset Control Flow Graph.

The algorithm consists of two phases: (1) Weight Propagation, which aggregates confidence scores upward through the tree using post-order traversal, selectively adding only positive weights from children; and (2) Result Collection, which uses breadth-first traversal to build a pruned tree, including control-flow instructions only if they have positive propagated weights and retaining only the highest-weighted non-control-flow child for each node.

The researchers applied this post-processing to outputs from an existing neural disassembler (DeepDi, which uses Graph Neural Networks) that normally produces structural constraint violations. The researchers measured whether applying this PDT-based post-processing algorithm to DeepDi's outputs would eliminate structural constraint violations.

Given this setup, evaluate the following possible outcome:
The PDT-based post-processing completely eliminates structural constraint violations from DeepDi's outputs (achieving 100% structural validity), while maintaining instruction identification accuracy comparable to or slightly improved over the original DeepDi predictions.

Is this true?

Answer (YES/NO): NO